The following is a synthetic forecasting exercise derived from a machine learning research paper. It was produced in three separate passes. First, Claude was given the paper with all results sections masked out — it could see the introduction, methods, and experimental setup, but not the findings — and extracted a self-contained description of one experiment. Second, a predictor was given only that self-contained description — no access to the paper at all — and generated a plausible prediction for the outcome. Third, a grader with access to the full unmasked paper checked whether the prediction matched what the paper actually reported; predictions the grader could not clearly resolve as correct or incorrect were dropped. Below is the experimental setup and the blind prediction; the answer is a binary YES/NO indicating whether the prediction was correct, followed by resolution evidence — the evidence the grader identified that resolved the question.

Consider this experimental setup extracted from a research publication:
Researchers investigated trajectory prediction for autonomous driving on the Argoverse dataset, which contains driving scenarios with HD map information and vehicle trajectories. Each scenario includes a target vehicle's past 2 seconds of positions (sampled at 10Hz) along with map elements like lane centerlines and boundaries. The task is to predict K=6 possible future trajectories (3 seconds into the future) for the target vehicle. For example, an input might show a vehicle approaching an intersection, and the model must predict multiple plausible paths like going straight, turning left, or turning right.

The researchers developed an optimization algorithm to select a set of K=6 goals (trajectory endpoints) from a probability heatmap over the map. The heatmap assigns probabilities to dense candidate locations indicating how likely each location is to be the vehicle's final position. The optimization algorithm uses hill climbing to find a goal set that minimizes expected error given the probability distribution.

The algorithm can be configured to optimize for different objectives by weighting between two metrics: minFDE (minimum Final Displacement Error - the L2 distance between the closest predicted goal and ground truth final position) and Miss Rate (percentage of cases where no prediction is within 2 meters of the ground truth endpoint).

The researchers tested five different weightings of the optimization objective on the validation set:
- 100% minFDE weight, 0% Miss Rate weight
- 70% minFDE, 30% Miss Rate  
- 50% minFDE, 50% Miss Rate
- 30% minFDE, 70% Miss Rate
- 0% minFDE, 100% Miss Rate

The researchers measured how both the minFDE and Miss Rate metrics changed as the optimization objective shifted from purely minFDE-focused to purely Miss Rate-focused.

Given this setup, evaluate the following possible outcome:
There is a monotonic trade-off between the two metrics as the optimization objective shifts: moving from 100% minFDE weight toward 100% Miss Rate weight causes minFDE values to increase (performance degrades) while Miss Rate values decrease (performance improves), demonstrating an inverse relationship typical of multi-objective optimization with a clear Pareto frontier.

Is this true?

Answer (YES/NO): YES